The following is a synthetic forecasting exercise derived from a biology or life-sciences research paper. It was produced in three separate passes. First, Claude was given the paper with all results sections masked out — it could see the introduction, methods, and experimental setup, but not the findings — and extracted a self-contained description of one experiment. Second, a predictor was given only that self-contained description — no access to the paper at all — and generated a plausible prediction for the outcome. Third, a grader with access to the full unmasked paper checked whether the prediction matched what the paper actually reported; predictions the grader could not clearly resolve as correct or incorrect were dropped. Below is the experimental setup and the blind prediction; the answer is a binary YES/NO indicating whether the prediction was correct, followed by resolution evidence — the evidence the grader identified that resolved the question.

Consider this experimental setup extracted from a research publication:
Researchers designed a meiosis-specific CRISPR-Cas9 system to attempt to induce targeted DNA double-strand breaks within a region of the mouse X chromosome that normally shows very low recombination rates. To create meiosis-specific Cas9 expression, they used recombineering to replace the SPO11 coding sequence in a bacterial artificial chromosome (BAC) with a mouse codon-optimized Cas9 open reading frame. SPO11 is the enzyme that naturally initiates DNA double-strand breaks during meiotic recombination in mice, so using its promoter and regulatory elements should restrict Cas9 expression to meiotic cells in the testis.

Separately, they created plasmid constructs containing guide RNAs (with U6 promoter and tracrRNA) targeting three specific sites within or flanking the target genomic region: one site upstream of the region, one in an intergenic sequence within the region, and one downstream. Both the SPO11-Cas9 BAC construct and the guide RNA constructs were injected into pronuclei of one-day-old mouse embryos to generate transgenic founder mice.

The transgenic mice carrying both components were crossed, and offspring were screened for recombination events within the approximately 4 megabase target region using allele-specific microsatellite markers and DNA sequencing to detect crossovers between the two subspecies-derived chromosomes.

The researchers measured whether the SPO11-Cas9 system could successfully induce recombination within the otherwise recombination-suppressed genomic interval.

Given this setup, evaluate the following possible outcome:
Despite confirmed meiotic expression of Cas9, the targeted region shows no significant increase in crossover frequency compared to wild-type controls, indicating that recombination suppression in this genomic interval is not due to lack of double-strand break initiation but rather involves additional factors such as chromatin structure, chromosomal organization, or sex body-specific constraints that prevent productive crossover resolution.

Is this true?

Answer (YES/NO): NO